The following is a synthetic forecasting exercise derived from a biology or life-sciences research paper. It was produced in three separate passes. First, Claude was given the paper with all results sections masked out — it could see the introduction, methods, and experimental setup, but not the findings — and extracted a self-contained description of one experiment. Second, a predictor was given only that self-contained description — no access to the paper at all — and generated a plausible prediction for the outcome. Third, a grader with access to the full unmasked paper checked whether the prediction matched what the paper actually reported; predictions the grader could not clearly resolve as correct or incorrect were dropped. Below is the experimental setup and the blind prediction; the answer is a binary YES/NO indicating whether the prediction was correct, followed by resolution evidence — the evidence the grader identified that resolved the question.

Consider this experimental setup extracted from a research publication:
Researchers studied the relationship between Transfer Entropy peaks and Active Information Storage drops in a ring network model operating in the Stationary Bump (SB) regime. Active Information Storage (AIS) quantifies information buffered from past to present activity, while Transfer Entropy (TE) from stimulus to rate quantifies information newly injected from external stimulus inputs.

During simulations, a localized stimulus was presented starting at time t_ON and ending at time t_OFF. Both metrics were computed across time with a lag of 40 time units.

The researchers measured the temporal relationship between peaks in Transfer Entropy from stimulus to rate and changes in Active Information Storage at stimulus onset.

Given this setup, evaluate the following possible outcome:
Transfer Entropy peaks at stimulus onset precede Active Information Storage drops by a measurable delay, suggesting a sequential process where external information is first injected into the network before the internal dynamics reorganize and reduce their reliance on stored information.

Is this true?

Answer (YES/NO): NO